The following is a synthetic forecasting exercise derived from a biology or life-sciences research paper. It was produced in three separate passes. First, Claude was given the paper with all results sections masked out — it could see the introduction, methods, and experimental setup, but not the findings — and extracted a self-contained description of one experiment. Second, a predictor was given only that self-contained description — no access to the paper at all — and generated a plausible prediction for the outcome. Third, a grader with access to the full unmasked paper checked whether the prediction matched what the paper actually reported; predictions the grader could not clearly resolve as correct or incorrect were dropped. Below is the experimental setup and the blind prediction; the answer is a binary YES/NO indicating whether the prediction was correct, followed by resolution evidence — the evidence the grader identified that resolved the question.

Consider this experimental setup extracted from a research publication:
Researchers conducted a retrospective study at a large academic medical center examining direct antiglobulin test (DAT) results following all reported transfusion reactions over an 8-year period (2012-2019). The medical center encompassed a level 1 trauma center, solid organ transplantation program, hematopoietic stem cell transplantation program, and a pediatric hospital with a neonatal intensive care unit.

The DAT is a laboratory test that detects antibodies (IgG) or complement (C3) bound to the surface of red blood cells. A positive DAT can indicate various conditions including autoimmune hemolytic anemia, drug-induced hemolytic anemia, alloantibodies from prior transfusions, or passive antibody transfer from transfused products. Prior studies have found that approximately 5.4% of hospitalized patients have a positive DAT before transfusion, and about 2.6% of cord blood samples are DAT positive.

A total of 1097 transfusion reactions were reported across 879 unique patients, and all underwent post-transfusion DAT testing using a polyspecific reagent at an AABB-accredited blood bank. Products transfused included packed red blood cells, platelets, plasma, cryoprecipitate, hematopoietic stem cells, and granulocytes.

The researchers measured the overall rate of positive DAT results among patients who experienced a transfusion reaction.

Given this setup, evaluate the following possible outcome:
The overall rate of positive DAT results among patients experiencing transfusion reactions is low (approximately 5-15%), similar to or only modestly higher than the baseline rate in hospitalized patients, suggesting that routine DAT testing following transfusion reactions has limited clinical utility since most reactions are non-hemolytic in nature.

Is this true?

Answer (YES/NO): NO